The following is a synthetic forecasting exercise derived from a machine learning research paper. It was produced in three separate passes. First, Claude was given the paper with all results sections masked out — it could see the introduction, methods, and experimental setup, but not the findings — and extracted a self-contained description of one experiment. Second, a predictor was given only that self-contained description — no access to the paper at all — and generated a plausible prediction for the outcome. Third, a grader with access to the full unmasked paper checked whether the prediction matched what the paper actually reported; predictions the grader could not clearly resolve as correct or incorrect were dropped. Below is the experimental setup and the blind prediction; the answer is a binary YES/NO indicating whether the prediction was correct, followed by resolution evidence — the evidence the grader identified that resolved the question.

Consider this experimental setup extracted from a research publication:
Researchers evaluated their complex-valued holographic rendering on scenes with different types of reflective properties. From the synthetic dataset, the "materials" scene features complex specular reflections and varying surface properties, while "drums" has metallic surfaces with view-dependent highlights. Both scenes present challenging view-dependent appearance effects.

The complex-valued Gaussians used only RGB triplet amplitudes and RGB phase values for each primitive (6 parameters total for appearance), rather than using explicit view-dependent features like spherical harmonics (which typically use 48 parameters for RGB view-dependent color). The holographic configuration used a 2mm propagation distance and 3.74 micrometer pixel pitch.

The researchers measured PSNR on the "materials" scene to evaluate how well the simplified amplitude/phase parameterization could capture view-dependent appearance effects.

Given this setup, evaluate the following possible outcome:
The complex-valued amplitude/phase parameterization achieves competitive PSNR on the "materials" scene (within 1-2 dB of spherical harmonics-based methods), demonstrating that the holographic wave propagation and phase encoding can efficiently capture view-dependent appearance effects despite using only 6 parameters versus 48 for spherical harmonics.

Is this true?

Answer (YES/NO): YES